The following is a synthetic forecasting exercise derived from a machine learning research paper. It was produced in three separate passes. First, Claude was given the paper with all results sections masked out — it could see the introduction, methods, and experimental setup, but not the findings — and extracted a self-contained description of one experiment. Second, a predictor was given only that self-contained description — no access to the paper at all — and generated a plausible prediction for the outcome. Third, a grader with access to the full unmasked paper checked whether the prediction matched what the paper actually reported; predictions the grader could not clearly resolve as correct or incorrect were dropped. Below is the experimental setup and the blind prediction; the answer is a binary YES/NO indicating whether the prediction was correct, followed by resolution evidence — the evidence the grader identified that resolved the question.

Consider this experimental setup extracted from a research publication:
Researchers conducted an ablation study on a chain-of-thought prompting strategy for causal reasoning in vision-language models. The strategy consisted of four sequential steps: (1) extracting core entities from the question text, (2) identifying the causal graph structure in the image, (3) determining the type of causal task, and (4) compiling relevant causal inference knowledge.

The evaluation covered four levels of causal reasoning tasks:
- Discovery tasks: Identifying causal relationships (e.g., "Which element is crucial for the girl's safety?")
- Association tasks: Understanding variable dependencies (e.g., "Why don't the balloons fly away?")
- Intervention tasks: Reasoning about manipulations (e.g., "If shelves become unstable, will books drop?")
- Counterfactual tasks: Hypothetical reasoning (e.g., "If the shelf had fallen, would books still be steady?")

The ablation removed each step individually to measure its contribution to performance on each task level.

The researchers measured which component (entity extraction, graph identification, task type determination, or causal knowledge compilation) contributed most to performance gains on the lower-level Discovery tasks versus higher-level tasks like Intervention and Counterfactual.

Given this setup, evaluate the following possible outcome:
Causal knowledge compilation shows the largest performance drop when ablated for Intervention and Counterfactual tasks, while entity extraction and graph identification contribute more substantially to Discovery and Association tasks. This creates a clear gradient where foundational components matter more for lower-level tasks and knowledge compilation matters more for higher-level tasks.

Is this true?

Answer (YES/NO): NO